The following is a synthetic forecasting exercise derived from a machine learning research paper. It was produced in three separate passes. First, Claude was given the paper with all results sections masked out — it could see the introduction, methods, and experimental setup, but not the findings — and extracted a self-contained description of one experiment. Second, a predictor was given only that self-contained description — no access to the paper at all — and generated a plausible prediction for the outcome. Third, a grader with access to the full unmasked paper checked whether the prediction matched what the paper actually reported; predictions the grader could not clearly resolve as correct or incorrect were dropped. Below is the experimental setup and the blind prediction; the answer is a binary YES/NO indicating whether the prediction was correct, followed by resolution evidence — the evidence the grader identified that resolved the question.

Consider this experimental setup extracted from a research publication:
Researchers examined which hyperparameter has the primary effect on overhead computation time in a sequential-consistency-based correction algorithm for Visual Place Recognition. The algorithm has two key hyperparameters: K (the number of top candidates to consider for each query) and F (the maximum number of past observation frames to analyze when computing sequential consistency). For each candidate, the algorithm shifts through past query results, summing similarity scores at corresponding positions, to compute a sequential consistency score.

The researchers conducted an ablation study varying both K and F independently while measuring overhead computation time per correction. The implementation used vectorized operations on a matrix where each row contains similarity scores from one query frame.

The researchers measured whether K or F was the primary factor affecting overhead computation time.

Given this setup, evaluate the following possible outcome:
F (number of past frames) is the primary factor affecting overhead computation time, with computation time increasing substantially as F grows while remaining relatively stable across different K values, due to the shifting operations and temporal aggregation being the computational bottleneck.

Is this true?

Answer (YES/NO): NO